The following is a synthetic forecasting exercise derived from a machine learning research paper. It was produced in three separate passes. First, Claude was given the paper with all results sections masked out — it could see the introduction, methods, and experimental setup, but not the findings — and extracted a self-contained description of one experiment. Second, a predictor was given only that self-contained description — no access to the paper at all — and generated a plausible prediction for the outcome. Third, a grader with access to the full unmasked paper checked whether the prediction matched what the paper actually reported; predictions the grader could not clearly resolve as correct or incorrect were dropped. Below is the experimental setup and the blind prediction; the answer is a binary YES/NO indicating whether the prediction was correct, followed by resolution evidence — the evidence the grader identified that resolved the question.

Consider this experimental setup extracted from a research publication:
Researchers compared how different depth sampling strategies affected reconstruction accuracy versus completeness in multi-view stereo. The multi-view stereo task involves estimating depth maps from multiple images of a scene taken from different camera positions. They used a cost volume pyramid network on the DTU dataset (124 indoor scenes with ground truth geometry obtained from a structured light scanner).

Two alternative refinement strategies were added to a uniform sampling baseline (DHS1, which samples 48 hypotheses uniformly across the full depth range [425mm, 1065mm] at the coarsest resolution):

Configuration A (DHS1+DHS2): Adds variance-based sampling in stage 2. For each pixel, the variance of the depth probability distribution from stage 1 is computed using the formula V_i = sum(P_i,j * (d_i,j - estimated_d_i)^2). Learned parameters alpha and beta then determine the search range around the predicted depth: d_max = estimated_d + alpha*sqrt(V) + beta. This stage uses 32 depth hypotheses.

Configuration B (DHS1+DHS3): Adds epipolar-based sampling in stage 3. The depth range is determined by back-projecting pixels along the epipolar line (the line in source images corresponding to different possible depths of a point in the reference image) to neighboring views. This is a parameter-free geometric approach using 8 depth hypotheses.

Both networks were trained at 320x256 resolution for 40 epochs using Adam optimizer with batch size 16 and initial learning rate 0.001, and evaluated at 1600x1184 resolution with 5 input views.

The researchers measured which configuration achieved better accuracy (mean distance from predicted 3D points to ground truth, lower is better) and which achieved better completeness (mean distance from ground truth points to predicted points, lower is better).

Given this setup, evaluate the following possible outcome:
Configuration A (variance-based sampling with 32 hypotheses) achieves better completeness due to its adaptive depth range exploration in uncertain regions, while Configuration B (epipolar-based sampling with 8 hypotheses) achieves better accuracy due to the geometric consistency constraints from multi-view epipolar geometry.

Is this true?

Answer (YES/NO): NO